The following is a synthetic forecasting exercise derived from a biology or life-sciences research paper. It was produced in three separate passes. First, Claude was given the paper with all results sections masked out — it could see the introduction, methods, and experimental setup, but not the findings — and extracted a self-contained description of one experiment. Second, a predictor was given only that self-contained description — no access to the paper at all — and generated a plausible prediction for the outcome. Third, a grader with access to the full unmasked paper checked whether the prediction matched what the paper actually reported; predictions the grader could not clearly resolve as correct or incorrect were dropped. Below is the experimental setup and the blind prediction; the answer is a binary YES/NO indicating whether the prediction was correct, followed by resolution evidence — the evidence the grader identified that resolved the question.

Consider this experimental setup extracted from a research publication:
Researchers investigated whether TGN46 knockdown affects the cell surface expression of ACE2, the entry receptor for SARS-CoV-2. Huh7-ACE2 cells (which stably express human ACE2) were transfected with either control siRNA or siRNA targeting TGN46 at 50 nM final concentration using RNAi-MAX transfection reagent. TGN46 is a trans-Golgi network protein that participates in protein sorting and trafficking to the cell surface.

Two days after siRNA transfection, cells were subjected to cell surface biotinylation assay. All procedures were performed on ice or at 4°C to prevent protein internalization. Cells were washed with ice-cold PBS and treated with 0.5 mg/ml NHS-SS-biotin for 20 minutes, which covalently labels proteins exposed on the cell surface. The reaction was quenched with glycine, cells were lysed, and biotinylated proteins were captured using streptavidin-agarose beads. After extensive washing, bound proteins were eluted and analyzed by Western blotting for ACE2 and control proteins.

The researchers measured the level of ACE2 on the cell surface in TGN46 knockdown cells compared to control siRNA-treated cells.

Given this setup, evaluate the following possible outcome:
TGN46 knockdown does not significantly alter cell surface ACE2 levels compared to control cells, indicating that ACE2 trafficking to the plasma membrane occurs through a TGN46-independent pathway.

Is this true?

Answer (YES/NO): YES